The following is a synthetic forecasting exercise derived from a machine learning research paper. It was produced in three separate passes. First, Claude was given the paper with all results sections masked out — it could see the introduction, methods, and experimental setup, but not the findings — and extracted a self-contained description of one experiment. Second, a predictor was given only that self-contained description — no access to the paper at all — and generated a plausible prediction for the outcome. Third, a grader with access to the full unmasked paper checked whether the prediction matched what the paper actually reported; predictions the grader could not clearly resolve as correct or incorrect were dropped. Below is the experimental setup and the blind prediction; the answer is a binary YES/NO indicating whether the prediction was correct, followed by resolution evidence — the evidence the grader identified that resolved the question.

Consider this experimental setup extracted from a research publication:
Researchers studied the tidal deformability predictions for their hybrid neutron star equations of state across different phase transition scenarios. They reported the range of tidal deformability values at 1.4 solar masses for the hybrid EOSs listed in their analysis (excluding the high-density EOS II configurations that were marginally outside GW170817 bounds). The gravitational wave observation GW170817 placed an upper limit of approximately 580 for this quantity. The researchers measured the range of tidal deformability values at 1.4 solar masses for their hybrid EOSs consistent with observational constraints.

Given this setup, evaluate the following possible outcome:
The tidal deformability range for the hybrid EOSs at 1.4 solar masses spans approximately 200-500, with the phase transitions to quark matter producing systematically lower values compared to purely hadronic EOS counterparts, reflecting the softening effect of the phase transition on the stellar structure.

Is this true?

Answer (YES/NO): NO